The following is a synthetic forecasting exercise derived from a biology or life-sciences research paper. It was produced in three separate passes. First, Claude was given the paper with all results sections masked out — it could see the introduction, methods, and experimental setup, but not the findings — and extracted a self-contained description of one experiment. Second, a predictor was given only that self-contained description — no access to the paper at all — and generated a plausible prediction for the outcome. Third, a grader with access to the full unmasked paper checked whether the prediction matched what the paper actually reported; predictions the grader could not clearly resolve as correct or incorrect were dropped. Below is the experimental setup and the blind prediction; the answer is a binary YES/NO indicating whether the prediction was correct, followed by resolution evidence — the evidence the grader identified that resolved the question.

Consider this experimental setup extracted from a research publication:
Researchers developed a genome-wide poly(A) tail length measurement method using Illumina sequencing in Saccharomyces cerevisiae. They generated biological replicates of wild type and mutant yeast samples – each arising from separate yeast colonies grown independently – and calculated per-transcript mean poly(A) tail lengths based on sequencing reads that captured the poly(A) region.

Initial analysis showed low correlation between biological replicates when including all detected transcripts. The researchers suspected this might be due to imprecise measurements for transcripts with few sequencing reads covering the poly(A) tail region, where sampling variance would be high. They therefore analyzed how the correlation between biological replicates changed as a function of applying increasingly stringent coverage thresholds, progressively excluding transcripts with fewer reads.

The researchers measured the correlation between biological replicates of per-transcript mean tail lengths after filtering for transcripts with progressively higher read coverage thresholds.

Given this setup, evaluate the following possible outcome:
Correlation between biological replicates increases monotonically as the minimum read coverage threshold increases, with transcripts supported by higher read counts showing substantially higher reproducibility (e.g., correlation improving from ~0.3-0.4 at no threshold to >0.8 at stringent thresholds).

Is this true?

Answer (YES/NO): NO